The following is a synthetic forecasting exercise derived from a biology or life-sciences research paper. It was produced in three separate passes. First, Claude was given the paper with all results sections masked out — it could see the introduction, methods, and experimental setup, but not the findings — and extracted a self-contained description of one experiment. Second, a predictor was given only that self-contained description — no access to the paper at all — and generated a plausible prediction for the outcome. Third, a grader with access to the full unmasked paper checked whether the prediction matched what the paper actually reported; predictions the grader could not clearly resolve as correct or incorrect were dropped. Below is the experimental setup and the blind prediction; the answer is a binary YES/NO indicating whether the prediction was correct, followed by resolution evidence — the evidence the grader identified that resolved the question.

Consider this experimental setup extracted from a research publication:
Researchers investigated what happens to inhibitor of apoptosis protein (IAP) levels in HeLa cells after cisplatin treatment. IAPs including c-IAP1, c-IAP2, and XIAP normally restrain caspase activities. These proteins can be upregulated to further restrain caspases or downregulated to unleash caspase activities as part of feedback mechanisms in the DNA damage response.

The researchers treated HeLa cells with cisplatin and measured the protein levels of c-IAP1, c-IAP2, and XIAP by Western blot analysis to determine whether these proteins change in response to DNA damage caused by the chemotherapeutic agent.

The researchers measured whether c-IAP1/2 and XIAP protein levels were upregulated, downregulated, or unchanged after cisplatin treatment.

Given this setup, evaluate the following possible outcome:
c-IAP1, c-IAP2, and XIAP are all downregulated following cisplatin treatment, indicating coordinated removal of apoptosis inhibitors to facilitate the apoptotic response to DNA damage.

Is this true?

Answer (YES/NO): YES